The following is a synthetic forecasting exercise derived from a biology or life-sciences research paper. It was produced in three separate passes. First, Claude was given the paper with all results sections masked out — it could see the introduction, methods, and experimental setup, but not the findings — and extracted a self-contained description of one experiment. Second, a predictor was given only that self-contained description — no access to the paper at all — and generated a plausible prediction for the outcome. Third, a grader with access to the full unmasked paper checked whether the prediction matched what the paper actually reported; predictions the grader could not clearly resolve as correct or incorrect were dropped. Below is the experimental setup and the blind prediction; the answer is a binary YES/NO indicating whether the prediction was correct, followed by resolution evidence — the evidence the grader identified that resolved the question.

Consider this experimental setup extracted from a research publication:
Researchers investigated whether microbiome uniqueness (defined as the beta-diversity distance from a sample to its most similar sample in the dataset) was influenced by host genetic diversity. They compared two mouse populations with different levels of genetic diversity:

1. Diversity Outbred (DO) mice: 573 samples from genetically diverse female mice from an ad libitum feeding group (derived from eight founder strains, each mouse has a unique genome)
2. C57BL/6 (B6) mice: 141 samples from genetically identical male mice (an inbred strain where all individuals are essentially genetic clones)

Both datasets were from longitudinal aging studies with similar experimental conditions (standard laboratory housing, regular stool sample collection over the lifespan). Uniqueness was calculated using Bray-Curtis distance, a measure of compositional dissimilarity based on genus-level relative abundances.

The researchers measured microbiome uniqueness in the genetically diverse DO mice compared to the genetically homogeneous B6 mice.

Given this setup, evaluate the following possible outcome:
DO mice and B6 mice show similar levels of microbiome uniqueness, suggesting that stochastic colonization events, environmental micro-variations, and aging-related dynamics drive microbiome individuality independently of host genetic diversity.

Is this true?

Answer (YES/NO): NO